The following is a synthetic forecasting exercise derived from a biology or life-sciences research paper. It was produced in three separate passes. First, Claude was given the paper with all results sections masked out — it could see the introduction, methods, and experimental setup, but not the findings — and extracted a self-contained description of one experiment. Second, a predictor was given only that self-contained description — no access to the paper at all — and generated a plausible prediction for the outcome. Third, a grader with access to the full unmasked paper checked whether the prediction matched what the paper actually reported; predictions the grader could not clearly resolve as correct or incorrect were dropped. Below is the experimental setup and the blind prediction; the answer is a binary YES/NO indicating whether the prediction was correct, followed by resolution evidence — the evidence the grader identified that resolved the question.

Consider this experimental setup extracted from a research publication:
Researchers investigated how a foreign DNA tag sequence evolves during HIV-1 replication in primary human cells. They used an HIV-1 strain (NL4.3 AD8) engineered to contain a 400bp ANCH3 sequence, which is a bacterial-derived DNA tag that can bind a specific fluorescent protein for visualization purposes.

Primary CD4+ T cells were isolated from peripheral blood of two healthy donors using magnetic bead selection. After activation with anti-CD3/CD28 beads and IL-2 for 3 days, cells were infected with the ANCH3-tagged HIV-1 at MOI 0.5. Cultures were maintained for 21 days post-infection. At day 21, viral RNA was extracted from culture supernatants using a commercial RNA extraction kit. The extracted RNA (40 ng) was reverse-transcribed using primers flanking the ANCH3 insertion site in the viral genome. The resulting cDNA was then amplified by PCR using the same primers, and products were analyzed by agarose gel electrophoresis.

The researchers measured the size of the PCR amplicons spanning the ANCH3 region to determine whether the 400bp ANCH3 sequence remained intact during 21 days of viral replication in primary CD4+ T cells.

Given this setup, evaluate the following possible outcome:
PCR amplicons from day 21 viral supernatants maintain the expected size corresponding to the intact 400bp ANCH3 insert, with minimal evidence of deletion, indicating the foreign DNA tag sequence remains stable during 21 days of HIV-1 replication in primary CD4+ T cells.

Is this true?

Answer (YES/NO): NO